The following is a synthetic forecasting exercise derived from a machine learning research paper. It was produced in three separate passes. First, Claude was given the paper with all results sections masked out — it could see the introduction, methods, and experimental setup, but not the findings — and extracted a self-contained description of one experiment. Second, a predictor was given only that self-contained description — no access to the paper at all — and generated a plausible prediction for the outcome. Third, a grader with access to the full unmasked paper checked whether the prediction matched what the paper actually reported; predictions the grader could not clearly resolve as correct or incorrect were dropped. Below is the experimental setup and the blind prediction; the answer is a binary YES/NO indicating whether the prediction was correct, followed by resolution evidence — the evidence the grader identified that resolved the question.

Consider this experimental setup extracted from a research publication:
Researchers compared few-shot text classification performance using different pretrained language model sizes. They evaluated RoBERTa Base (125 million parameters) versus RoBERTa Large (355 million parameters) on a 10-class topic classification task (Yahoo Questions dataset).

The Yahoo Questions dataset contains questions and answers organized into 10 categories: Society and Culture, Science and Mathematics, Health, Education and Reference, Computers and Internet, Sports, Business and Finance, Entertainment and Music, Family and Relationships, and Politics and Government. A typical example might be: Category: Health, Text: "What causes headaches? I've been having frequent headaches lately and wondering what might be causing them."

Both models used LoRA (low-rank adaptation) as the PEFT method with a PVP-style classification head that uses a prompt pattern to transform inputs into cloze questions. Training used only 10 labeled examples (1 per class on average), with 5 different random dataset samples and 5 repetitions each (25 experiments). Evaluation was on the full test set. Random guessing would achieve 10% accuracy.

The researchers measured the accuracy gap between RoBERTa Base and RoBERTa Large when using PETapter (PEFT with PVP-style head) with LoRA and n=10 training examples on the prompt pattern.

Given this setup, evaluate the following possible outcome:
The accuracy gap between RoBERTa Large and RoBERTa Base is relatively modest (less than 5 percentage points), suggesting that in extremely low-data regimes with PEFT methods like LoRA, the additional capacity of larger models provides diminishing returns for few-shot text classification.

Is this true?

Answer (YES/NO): YES